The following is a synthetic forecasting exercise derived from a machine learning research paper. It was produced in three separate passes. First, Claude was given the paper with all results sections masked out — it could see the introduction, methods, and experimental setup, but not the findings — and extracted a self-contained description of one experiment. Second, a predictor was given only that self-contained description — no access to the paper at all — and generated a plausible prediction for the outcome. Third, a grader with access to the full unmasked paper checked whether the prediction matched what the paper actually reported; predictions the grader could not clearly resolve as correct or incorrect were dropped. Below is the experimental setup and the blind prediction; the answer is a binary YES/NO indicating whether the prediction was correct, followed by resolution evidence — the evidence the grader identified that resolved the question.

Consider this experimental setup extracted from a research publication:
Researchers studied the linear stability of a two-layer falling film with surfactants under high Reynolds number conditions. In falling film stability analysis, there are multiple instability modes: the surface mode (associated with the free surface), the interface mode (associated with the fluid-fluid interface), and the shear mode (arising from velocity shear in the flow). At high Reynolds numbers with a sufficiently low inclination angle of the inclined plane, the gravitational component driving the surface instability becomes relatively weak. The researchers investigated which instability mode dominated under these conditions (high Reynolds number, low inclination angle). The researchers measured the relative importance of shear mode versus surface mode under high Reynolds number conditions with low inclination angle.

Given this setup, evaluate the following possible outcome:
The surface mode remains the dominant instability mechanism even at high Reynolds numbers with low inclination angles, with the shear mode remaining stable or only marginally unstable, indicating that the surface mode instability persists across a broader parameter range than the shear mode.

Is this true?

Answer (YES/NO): NO